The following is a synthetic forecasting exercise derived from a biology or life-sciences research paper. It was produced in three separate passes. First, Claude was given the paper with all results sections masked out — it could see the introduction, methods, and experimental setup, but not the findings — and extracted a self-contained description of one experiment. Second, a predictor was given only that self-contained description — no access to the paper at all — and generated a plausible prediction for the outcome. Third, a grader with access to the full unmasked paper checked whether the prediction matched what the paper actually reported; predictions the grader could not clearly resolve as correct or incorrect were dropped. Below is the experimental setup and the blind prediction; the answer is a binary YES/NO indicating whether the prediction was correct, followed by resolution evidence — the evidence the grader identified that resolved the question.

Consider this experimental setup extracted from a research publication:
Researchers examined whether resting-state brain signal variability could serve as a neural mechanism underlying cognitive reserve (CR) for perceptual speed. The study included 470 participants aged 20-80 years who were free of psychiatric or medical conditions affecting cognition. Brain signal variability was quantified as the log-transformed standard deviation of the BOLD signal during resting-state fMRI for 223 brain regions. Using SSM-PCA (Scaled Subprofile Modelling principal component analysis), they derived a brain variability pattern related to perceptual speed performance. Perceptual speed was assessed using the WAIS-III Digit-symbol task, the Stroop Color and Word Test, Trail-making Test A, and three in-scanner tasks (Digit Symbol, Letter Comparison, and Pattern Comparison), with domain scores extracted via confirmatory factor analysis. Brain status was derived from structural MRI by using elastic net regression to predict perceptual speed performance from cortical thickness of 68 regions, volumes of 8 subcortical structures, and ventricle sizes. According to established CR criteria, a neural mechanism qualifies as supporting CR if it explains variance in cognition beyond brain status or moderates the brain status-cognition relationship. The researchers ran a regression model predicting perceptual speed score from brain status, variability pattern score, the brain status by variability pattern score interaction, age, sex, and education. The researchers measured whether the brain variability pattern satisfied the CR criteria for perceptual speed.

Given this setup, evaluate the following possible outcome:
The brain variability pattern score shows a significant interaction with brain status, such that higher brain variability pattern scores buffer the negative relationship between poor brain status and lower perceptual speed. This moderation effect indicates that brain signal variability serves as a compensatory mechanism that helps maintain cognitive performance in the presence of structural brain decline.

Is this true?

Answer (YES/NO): NO